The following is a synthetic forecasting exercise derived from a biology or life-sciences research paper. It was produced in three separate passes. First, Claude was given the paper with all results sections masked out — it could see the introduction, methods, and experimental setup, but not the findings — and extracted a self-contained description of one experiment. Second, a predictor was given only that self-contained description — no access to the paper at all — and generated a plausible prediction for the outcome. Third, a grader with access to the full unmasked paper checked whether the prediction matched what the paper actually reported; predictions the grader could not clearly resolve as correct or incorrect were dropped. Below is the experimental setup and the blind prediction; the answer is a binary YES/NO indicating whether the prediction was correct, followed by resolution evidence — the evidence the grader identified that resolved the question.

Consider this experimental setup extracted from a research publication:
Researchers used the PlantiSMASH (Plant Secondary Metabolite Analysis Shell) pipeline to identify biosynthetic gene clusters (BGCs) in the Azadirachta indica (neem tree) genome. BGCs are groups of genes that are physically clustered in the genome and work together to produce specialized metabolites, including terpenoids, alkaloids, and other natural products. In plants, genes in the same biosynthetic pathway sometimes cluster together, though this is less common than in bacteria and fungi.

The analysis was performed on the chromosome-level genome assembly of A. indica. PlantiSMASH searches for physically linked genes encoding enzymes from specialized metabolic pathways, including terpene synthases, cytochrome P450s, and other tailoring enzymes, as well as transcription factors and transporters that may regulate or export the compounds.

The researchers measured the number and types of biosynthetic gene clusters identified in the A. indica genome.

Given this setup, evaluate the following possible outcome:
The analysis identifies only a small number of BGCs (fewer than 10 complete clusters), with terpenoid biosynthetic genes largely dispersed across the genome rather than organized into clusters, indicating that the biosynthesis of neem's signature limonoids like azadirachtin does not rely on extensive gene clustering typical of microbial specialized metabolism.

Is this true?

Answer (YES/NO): NO